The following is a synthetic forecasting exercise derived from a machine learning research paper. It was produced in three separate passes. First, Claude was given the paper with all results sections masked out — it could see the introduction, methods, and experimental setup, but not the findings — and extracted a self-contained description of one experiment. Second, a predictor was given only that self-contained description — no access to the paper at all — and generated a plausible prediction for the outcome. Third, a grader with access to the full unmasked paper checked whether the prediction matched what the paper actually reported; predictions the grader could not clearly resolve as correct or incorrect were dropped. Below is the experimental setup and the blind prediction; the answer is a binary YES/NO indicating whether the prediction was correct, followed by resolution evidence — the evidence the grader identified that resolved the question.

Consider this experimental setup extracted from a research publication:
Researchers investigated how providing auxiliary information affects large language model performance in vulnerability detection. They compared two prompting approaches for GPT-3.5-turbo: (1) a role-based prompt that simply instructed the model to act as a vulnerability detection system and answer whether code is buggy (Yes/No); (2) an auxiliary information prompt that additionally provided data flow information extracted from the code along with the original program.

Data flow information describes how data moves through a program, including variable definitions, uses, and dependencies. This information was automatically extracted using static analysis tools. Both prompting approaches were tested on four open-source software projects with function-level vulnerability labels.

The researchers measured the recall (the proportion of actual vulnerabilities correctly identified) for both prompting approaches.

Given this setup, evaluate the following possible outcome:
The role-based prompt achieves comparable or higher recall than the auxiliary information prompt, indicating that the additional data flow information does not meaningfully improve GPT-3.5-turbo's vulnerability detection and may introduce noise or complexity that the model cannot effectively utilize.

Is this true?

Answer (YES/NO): NO